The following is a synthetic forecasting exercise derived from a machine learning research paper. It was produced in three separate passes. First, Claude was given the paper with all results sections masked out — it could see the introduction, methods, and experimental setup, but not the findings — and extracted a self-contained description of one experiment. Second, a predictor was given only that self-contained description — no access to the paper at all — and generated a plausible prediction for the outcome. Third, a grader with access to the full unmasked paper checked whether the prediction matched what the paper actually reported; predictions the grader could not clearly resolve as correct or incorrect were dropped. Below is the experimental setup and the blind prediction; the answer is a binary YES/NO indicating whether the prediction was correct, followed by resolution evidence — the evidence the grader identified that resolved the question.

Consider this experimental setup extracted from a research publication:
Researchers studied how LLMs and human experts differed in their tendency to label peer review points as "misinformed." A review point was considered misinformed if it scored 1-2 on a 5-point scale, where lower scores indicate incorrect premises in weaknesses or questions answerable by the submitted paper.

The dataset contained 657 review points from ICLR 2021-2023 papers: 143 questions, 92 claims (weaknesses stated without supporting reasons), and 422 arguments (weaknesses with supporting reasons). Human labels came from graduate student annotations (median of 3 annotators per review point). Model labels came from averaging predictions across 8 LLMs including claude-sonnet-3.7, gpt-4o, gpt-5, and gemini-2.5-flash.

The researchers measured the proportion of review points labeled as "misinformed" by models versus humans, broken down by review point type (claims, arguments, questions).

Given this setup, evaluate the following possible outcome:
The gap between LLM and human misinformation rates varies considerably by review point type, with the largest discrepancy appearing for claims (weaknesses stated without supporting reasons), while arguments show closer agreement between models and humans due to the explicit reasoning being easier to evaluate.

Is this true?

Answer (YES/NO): YES